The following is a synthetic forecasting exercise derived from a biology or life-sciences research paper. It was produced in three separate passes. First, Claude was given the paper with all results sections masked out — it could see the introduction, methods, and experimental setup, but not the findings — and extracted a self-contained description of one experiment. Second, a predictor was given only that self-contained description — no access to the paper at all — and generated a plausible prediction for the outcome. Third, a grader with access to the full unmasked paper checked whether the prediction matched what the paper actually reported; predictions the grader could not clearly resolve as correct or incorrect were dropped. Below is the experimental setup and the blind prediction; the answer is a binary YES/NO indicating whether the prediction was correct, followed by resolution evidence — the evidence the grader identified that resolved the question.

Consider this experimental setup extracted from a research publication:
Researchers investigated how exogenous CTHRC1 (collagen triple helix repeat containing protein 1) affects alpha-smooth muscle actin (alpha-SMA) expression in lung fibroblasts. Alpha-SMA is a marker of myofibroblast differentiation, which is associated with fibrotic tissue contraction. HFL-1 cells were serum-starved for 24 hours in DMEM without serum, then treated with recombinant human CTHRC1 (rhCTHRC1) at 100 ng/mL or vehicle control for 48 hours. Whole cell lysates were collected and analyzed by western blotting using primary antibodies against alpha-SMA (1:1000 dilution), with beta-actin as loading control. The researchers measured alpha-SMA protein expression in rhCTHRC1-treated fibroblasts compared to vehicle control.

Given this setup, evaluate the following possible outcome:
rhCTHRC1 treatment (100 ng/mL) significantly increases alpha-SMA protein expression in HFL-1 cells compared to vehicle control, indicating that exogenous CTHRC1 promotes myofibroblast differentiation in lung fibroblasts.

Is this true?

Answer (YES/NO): YES